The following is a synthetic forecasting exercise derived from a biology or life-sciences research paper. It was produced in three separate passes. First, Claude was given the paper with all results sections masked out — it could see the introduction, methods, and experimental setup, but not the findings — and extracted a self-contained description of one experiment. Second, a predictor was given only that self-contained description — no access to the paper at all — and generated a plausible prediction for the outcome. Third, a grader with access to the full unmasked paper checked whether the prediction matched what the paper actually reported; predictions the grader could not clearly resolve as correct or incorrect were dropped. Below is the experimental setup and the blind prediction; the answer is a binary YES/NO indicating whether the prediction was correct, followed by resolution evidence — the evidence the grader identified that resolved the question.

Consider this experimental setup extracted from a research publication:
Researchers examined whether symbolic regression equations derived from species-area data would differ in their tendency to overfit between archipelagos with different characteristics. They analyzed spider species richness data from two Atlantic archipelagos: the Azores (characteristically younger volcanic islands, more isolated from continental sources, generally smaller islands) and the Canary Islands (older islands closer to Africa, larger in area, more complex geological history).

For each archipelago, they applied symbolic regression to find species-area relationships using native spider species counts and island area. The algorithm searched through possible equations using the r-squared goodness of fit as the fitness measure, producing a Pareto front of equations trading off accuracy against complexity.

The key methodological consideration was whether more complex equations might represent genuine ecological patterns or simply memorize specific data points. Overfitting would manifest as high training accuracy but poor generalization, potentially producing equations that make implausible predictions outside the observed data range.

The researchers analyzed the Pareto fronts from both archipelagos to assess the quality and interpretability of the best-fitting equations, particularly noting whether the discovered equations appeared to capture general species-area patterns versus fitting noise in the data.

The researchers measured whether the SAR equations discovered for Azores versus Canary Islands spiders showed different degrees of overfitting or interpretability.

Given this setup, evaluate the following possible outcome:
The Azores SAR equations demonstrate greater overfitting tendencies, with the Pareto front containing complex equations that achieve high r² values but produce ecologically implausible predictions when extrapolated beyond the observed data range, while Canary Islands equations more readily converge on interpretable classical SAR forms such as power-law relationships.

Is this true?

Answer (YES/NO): NO